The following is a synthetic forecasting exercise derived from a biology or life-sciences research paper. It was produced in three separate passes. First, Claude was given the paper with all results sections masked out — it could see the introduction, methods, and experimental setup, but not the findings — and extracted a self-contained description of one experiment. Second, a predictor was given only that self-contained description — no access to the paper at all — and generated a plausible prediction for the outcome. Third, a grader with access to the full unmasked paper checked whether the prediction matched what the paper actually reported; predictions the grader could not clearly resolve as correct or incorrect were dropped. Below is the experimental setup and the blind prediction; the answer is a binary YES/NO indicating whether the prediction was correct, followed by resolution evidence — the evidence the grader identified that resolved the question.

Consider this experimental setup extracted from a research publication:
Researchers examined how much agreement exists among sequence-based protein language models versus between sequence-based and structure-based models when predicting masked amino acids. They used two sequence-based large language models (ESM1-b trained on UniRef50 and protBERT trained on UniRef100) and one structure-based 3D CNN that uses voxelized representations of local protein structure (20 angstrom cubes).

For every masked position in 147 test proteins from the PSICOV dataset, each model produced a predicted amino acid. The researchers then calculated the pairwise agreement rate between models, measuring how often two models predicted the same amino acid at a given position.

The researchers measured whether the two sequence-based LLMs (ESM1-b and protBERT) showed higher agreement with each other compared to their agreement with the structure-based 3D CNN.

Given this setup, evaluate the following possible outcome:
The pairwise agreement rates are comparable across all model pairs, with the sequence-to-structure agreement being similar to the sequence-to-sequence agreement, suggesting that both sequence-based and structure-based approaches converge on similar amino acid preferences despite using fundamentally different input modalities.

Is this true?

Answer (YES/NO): NO